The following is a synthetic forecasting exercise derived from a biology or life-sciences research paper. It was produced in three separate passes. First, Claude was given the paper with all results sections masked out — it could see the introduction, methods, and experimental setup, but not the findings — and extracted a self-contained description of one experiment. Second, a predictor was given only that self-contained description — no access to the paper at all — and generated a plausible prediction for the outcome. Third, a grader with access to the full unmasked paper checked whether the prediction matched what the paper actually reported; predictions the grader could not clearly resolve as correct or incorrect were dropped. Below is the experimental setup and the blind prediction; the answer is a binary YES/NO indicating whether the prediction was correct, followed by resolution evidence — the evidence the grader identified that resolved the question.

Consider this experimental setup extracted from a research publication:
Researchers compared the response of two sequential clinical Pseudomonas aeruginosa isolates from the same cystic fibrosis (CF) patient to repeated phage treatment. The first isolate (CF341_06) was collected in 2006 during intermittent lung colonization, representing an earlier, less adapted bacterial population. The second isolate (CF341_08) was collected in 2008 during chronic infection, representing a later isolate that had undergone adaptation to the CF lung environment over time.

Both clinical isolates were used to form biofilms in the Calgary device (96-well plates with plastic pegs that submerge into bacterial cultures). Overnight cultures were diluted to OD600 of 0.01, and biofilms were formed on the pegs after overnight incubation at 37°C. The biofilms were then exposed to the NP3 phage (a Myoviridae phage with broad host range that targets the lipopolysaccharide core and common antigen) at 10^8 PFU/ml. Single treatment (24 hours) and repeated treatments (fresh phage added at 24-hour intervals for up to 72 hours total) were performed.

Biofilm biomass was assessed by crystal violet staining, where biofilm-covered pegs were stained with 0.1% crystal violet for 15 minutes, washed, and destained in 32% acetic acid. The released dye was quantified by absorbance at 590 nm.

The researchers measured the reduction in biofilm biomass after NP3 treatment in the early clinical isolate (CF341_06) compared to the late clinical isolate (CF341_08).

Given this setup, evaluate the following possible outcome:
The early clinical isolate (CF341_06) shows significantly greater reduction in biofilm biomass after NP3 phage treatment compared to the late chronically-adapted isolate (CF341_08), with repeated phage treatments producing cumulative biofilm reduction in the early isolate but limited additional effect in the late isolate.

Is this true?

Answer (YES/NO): NO